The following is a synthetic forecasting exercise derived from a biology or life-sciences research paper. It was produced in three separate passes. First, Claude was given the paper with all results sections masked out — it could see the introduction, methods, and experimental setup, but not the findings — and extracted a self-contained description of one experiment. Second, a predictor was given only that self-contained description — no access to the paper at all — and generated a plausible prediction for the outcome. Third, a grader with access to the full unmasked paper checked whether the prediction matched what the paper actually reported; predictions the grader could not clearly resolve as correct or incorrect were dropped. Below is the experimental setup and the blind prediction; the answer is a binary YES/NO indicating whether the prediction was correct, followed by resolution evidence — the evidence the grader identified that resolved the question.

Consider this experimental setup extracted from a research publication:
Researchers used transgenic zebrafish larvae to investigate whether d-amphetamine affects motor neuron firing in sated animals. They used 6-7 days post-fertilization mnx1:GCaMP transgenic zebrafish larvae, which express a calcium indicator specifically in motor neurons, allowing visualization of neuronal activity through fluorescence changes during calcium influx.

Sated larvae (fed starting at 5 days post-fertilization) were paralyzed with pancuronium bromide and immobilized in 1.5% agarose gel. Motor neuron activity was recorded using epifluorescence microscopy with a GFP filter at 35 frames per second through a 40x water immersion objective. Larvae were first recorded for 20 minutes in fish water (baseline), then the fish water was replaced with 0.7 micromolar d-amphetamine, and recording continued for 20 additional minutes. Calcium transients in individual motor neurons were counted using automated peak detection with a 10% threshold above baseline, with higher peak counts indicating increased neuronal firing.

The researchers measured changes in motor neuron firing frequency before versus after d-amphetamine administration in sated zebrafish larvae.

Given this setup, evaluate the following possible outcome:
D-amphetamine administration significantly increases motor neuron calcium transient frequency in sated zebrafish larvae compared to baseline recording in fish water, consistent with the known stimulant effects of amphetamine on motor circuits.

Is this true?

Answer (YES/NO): NO